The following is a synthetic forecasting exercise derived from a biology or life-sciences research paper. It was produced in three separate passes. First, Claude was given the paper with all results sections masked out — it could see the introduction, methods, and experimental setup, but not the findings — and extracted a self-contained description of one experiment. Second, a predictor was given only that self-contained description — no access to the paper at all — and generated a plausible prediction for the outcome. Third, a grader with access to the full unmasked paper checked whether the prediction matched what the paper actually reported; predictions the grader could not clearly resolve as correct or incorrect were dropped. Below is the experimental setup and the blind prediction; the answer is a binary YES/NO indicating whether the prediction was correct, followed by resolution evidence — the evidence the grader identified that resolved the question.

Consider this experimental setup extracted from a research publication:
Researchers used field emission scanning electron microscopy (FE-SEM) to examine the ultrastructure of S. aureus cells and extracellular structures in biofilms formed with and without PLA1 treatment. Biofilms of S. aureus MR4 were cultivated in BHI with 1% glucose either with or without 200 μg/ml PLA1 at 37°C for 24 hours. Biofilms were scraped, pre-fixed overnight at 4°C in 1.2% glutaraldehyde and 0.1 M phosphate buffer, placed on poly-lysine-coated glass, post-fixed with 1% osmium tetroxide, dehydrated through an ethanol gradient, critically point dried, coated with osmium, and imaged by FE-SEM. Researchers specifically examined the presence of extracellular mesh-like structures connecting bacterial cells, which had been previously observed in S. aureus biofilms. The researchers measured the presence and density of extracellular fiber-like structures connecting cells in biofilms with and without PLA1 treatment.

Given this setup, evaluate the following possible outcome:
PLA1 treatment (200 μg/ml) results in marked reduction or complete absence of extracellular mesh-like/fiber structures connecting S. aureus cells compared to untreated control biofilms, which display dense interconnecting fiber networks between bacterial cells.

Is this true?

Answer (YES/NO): NO